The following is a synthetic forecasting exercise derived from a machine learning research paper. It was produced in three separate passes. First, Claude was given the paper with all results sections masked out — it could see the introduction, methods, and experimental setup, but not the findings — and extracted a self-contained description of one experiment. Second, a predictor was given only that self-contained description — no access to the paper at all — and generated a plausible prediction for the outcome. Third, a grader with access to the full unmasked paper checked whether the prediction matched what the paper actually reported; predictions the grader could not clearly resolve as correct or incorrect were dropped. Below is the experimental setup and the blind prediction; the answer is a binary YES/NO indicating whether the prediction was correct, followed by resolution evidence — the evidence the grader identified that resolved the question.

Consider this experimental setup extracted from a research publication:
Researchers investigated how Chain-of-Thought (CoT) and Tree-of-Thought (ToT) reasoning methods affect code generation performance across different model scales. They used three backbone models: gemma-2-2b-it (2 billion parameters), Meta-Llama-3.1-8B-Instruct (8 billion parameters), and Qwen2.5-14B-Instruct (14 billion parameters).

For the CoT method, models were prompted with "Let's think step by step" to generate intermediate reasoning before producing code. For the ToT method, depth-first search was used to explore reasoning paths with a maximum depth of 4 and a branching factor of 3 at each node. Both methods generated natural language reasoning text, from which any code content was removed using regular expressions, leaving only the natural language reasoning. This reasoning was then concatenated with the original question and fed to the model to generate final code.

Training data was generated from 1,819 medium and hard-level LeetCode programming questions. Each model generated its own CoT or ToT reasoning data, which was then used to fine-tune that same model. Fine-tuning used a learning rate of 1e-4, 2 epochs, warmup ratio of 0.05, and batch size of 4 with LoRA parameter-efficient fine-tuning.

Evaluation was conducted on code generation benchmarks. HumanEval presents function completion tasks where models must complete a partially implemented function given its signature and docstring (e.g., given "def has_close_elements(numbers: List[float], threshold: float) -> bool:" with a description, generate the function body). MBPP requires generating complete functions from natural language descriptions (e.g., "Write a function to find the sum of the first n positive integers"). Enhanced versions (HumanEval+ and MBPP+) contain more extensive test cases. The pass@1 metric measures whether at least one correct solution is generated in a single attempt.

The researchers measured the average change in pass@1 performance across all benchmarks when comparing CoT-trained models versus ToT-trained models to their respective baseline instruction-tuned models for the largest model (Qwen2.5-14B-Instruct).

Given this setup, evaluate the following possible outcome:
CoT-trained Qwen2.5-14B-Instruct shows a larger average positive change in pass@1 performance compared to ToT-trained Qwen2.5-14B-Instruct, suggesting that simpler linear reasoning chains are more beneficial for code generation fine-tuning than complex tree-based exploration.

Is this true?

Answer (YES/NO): NO